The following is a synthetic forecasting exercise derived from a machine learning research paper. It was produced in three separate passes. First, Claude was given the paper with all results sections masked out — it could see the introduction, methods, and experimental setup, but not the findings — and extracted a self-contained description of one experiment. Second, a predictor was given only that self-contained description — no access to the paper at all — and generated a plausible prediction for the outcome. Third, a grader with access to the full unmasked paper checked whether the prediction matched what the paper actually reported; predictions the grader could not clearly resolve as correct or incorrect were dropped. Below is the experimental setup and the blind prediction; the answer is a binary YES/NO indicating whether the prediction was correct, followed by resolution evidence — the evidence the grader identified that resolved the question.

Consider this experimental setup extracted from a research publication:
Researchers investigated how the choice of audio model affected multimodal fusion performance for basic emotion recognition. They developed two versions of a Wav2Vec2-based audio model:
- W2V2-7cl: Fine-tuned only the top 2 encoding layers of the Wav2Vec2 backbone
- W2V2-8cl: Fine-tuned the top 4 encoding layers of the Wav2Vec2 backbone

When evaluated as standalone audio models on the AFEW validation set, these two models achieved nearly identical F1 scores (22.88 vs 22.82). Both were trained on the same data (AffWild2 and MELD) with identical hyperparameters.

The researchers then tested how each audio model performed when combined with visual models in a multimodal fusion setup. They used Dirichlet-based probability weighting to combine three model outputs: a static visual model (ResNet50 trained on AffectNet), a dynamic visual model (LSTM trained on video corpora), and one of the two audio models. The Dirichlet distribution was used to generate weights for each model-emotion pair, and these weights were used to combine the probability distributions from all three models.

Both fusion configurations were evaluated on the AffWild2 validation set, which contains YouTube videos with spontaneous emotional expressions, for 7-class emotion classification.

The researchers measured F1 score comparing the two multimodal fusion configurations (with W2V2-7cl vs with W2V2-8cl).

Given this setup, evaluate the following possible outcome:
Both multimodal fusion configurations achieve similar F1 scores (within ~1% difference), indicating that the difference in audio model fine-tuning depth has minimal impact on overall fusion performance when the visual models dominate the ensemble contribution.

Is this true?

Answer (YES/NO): NO